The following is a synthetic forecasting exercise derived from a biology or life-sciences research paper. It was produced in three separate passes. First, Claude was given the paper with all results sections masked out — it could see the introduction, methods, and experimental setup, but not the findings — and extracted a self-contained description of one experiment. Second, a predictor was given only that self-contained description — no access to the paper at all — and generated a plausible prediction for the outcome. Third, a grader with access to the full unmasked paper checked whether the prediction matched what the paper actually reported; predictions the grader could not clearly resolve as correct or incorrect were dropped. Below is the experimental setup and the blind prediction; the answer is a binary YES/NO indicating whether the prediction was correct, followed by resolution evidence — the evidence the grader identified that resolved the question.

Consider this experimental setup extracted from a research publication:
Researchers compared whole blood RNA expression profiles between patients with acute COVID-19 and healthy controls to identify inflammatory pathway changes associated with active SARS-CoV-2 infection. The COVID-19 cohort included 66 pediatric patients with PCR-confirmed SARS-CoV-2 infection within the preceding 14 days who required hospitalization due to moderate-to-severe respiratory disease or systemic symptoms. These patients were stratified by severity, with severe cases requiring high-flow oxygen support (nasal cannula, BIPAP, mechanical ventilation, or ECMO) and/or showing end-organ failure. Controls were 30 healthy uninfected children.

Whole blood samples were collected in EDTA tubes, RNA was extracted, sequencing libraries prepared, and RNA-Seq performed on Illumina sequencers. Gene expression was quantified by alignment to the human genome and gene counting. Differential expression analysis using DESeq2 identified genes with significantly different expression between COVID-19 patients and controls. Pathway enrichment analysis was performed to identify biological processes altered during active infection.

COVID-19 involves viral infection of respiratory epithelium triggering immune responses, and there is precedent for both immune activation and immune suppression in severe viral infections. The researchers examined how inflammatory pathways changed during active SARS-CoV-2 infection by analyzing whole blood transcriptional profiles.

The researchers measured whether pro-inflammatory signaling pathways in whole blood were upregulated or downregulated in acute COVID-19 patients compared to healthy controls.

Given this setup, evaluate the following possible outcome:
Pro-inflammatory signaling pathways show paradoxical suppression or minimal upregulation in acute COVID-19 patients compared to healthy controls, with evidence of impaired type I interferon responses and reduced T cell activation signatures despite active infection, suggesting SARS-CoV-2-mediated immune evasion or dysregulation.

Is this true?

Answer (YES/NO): NO